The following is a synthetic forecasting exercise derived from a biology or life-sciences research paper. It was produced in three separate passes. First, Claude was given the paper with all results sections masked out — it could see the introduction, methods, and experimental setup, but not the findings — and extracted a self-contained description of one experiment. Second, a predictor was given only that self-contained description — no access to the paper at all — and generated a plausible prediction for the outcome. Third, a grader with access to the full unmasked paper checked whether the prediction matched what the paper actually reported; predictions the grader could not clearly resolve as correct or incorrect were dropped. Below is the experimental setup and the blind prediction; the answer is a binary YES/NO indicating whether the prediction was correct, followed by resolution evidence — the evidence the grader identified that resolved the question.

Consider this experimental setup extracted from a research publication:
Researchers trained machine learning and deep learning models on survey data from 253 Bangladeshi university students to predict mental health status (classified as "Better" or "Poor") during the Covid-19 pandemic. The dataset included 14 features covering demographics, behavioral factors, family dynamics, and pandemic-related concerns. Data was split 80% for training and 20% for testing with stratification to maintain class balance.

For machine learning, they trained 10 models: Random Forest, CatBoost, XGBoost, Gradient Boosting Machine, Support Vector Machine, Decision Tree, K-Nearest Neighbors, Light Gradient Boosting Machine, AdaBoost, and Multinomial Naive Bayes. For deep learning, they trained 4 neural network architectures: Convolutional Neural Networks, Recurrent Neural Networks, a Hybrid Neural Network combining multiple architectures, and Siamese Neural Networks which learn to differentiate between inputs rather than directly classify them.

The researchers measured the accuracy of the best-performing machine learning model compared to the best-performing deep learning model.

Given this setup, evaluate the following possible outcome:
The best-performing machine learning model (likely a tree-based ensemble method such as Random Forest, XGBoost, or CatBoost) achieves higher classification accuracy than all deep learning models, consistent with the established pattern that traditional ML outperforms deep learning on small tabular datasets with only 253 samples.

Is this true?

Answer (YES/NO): YES